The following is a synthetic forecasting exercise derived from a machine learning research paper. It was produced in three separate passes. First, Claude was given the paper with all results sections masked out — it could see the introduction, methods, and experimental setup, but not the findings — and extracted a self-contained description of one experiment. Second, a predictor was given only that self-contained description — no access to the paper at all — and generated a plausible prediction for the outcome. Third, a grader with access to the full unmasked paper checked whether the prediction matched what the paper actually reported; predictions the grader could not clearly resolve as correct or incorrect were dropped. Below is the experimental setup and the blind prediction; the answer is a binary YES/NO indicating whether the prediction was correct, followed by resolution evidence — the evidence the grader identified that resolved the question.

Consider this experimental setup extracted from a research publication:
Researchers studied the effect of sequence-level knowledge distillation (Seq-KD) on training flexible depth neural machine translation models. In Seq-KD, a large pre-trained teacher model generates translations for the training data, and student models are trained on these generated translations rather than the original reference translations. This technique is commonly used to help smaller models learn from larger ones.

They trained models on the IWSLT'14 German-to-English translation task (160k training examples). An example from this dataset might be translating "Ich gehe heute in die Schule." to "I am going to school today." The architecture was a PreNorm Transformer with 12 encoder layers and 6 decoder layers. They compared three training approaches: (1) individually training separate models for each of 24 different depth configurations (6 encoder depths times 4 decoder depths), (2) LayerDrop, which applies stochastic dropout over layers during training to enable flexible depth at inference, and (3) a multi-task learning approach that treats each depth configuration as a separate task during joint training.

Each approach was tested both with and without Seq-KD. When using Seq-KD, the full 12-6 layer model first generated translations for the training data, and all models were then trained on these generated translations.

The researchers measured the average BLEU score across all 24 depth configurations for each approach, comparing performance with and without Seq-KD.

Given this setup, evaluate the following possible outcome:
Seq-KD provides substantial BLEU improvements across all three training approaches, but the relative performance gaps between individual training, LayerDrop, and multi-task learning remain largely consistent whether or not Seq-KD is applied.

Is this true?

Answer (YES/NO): NO